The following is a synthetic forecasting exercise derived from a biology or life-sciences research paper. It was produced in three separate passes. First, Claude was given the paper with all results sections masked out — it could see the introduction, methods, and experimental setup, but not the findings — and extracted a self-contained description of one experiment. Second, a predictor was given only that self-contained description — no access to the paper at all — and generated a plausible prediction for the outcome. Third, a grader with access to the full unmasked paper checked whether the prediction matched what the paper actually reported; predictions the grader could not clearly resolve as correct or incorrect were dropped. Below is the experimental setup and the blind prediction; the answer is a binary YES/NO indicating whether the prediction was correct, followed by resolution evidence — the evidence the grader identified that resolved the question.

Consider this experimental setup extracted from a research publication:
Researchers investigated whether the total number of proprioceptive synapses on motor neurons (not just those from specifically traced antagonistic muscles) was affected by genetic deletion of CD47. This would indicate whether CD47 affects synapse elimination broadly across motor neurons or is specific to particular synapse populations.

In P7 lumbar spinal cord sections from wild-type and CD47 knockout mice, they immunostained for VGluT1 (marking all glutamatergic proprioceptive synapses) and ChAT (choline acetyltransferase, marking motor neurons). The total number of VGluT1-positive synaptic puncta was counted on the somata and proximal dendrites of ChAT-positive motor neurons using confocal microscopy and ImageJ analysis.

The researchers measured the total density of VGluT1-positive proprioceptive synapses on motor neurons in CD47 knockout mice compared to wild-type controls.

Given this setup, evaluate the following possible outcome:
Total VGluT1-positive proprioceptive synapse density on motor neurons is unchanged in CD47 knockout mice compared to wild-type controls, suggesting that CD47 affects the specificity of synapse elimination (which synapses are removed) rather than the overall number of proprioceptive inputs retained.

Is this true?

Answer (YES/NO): NO